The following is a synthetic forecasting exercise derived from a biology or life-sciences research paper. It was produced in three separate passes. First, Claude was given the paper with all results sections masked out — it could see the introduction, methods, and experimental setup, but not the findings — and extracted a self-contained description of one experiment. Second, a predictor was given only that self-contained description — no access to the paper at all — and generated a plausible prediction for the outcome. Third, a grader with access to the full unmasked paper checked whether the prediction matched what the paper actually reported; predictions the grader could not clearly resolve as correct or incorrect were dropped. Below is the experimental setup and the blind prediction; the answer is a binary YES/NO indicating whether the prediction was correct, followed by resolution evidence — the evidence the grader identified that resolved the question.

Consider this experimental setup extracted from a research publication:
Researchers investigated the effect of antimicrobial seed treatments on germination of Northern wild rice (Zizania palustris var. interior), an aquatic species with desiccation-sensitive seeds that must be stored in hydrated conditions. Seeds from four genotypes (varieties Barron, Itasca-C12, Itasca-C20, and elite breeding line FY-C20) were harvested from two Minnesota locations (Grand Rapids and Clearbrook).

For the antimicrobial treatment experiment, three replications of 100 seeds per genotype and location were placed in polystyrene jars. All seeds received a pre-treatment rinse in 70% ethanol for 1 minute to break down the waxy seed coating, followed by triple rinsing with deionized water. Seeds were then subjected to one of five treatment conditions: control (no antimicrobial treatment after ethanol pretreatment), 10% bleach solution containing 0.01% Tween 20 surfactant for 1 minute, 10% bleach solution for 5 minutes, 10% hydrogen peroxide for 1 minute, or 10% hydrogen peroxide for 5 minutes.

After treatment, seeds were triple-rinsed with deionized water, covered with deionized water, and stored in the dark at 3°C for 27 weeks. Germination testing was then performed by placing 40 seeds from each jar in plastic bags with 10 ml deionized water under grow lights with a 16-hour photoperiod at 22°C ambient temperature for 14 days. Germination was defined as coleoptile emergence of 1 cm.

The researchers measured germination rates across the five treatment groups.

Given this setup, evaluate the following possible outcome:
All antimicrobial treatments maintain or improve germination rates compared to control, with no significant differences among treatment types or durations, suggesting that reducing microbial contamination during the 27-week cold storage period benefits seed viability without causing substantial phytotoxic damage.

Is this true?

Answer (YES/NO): NO